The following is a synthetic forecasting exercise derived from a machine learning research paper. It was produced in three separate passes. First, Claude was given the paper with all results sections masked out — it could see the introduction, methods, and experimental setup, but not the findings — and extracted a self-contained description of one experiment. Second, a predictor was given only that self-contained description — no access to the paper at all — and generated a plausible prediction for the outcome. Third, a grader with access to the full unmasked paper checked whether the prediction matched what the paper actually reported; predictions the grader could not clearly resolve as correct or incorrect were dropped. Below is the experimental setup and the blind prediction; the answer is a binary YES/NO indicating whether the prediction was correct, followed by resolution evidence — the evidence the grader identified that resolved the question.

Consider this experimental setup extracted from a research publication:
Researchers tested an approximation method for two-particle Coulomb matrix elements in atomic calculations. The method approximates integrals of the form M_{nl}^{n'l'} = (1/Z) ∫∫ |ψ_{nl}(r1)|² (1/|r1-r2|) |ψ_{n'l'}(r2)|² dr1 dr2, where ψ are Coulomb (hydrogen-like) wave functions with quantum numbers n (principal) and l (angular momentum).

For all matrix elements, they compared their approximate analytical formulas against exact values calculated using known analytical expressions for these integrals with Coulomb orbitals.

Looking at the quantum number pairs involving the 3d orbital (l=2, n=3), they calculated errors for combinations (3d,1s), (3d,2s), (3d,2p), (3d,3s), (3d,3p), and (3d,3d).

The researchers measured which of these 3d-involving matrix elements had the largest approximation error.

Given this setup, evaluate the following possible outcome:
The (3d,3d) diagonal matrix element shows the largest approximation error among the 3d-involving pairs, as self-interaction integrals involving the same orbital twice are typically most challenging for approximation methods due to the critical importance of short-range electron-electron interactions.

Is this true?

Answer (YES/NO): NO